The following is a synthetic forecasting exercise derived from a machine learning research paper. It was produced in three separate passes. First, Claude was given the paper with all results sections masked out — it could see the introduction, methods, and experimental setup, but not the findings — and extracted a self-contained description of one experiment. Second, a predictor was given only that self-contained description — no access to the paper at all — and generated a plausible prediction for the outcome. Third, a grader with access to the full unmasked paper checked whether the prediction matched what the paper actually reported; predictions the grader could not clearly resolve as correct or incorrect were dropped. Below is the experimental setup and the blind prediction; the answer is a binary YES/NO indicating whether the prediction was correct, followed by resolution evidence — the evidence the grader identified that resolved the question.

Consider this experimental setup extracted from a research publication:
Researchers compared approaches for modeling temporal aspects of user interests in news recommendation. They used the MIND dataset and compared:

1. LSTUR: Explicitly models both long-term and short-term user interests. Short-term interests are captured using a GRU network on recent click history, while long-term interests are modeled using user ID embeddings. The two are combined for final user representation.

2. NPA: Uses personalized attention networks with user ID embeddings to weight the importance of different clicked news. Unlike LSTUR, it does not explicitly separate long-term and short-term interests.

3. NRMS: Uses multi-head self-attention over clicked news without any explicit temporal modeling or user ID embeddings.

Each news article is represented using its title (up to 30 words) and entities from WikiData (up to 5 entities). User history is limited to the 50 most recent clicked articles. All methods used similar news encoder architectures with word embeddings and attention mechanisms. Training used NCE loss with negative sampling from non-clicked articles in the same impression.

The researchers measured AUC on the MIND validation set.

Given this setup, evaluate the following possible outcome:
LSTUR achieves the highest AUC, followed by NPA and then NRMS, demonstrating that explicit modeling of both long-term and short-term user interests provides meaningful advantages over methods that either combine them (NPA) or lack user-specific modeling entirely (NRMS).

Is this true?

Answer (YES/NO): NO